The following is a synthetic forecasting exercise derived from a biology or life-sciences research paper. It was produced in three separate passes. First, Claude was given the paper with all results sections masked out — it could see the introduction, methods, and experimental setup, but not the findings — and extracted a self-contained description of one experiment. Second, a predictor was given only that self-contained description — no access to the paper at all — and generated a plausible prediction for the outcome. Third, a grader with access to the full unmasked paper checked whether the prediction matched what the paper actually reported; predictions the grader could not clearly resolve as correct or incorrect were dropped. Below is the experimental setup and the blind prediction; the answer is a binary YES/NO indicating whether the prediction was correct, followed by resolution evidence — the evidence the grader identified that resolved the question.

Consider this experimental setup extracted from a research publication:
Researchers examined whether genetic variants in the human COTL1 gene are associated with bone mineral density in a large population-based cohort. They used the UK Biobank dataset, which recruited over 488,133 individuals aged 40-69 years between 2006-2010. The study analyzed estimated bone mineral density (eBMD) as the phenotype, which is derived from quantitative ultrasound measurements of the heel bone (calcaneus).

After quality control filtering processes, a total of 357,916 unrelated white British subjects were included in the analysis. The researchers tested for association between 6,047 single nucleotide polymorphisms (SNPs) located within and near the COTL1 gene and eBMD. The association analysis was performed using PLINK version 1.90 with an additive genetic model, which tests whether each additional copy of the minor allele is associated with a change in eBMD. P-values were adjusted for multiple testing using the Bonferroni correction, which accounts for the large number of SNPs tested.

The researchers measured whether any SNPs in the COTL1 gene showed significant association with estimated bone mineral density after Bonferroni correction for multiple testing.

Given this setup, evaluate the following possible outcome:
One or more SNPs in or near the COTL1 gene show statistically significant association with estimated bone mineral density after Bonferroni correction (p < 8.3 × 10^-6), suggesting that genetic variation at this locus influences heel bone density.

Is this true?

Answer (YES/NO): YES